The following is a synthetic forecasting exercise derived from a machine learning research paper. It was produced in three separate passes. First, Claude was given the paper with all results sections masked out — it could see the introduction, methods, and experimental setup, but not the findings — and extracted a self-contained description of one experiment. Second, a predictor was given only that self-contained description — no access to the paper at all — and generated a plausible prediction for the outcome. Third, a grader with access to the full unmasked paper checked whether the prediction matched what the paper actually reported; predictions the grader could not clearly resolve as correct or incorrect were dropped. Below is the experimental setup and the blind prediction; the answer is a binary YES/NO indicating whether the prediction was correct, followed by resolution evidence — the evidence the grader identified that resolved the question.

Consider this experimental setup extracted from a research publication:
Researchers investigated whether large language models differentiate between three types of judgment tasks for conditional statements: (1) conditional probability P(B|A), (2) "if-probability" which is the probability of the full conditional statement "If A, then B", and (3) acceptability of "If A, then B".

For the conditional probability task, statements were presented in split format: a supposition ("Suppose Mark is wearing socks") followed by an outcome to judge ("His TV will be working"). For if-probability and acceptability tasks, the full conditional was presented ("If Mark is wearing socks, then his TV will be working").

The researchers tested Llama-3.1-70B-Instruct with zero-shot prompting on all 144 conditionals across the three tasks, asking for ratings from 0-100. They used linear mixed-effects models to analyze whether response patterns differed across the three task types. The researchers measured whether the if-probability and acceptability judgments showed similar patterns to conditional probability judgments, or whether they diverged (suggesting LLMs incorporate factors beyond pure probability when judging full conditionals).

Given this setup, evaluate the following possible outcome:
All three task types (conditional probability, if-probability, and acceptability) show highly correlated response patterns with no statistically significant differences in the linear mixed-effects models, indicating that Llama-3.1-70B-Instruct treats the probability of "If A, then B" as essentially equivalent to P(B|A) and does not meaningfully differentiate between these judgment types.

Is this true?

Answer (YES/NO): YES